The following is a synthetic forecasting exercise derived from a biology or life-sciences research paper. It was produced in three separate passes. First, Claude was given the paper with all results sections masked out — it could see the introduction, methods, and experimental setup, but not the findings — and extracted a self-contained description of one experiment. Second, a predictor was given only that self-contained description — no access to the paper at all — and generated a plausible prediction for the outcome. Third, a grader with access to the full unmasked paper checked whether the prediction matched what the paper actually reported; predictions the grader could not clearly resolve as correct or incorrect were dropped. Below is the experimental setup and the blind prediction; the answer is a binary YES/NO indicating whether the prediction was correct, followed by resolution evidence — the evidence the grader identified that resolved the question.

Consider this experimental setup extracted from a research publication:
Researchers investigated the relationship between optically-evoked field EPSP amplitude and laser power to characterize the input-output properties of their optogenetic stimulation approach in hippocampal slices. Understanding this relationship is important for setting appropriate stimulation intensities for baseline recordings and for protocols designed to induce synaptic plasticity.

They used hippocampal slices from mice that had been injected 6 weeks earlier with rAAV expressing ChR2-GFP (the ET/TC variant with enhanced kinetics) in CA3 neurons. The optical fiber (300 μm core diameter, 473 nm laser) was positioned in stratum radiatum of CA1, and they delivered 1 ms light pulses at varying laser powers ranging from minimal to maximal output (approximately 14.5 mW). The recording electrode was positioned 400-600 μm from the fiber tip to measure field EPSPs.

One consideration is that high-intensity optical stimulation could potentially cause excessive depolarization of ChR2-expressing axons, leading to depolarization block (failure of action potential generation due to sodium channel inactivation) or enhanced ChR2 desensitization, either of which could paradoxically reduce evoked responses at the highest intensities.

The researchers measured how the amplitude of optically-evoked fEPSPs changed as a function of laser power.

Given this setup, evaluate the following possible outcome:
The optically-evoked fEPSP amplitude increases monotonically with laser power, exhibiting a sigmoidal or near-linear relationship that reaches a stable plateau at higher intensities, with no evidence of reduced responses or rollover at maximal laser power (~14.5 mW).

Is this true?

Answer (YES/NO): YES